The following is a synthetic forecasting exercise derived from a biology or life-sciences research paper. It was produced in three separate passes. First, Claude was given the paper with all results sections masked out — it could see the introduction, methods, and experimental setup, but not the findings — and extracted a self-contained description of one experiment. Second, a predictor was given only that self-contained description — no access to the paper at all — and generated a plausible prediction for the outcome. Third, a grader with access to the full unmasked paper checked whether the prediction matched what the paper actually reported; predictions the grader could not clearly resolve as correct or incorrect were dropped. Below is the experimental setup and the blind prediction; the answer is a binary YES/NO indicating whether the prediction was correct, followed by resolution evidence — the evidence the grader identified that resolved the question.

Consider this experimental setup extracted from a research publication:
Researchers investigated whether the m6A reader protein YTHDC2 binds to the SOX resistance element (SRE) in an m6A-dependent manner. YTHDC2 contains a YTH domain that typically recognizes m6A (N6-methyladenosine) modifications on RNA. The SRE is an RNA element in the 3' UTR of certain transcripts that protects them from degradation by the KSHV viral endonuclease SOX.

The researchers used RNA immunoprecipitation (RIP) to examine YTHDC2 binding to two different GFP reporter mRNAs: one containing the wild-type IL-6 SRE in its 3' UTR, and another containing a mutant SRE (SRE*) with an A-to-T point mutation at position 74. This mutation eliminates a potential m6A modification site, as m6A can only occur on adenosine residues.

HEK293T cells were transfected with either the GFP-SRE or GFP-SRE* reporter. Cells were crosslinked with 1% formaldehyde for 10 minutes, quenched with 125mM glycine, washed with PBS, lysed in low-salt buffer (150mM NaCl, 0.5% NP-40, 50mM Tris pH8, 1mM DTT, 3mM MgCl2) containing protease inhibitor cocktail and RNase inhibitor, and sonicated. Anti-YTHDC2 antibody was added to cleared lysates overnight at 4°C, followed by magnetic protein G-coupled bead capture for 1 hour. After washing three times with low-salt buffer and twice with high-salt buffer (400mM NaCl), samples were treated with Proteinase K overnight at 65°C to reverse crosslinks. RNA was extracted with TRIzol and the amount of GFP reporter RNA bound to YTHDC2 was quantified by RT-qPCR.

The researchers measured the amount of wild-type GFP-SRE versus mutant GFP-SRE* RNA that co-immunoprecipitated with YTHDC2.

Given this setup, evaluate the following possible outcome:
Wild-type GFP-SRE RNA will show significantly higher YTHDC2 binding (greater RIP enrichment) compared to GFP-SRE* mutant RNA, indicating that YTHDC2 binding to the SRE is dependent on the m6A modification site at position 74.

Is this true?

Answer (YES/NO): YES